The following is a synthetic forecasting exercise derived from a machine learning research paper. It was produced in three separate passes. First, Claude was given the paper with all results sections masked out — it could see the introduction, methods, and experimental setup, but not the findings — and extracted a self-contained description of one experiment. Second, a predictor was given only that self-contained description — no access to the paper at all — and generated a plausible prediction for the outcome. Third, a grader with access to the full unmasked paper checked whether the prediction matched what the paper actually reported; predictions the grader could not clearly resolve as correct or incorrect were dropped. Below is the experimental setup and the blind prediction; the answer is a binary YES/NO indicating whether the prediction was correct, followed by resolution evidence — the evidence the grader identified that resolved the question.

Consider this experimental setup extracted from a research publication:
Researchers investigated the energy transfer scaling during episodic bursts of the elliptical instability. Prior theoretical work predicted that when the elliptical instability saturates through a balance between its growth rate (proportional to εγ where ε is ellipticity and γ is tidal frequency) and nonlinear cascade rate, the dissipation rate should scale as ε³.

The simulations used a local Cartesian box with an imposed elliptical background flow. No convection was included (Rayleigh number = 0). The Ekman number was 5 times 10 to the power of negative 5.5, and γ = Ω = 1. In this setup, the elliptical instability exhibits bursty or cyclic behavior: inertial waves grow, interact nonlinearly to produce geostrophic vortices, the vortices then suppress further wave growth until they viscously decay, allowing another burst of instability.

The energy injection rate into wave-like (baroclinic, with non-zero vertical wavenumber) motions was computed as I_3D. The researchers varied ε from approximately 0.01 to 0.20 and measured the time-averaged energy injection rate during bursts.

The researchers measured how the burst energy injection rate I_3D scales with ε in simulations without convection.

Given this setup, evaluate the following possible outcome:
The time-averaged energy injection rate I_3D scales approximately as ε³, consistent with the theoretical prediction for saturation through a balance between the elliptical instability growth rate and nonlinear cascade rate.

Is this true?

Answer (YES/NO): YES